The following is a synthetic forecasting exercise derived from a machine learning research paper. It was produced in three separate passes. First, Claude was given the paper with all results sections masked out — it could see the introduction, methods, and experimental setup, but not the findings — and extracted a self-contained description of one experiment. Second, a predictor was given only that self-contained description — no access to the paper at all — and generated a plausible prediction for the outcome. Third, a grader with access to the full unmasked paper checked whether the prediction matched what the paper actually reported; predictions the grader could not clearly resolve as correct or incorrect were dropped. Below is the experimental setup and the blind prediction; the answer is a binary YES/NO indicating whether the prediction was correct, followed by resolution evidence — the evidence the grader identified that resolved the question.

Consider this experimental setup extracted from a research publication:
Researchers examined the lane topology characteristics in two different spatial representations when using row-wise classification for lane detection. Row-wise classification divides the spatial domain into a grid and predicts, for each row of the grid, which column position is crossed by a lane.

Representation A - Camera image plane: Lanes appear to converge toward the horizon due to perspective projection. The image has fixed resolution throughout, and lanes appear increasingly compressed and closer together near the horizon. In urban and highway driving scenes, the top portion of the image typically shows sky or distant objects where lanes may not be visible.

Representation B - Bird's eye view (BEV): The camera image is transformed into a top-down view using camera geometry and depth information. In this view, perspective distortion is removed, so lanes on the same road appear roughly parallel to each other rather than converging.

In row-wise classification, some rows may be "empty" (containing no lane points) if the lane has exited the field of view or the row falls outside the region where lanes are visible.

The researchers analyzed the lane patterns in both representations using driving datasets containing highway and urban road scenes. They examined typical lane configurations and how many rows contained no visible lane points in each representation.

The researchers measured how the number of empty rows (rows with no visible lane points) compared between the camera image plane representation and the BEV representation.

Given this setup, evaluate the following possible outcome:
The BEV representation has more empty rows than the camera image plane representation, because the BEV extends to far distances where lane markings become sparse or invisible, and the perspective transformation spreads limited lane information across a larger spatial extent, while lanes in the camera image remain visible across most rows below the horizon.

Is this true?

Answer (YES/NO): NO